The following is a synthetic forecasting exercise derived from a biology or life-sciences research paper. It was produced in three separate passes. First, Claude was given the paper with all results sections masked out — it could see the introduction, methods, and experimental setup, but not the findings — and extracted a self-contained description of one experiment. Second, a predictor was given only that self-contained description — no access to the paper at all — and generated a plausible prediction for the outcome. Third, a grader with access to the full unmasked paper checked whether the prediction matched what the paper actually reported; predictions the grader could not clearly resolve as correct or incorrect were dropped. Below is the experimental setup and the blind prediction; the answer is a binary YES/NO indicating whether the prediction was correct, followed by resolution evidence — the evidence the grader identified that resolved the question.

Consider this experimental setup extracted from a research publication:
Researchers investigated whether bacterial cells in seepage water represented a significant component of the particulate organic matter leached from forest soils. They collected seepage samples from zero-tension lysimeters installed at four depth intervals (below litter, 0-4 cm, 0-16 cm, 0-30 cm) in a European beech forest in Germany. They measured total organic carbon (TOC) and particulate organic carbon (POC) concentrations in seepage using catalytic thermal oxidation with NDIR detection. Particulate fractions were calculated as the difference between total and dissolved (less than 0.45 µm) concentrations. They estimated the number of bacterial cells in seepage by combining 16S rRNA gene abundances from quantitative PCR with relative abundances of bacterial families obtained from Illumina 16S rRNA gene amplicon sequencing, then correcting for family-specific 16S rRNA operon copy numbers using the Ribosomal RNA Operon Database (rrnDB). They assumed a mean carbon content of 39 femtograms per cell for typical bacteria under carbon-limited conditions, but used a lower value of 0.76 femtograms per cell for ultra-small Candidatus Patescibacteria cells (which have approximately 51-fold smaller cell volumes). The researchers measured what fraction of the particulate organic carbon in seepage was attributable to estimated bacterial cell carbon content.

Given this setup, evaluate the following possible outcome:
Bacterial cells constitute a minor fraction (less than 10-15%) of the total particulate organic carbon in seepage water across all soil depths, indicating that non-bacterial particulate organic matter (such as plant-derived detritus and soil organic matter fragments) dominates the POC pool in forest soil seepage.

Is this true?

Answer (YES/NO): NO